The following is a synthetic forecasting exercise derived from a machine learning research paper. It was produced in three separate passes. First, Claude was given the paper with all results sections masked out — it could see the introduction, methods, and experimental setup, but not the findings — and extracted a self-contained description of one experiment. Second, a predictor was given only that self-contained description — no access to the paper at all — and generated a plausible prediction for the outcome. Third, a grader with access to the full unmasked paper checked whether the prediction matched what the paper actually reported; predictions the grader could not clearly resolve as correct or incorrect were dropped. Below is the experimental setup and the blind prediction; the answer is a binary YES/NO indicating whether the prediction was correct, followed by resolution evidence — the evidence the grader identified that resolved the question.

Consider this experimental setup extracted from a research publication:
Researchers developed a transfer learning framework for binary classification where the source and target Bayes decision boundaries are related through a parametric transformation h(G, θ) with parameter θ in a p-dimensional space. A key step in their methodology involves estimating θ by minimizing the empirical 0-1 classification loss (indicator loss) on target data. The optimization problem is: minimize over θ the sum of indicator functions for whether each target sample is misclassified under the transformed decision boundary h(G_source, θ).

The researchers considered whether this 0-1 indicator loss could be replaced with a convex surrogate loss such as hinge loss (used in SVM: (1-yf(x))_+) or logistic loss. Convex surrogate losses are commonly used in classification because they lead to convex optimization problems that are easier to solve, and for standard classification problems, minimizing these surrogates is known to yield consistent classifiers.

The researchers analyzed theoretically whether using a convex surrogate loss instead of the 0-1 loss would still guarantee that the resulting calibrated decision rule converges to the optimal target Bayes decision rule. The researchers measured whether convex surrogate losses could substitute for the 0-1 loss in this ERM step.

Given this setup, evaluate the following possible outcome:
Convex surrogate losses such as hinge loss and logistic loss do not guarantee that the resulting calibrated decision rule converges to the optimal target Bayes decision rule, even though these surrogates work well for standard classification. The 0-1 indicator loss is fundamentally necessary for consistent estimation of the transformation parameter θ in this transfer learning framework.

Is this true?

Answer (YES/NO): YES